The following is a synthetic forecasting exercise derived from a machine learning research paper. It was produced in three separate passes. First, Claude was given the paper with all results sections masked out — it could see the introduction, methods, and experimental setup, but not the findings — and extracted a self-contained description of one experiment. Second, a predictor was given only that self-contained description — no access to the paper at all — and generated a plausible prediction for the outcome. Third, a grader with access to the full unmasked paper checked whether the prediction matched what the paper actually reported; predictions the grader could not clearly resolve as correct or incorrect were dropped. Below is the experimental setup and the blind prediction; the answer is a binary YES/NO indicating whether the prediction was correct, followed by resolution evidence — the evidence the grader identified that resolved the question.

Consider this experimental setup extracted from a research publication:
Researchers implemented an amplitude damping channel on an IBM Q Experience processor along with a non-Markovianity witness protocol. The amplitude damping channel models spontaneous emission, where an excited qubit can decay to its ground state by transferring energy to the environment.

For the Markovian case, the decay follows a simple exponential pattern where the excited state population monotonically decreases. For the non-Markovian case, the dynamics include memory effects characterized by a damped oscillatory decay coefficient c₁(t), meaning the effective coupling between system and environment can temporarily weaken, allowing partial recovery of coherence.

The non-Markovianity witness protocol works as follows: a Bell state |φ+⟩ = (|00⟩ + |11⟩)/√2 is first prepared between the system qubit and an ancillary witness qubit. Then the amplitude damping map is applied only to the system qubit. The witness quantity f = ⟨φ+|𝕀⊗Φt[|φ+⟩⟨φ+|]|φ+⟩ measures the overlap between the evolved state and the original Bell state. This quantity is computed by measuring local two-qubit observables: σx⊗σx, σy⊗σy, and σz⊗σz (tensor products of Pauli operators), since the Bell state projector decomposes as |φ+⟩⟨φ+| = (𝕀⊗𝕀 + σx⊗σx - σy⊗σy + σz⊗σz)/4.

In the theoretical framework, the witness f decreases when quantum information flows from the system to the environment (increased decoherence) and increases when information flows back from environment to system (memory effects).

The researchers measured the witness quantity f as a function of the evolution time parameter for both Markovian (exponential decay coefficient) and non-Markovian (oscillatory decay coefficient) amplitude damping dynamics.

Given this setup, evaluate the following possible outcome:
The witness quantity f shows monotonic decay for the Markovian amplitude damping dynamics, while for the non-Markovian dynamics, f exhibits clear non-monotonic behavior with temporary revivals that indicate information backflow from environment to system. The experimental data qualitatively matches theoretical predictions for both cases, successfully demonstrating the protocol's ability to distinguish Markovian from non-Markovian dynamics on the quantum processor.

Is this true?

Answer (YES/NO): YES